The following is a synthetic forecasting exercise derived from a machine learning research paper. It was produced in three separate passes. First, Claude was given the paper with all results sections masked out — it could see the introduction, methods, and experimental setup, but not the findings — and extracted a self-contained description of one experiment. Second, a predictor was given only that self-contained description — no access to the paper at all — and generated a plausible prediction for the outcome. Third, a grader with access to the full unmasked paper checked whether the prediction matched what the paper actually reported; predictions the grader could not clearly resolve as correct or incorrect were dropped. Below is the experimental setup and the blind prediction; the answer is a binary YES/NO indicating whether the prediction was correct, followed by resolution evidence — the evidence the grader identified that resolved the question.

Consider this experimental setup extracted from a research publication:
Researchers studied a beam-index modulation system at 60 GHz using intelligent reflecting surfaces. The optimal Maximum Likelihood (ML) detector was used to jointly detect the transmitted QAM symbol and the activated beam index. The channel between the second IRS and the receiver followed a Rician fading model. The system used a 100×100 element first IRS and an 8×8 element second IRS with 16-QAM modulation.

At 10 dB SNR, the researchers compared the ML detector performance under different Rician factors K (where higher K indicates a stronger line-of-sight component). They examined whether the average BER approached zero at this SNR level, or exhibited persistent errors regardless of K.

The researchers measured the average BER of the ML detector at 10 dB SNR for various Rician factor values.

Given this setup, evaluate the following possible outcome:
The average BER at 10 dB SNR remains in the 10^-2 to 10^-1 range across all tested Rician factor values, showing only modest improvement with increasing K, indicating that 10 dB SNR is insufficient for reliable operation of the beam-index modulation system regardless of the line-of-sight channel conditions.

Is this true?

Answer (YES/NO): NO